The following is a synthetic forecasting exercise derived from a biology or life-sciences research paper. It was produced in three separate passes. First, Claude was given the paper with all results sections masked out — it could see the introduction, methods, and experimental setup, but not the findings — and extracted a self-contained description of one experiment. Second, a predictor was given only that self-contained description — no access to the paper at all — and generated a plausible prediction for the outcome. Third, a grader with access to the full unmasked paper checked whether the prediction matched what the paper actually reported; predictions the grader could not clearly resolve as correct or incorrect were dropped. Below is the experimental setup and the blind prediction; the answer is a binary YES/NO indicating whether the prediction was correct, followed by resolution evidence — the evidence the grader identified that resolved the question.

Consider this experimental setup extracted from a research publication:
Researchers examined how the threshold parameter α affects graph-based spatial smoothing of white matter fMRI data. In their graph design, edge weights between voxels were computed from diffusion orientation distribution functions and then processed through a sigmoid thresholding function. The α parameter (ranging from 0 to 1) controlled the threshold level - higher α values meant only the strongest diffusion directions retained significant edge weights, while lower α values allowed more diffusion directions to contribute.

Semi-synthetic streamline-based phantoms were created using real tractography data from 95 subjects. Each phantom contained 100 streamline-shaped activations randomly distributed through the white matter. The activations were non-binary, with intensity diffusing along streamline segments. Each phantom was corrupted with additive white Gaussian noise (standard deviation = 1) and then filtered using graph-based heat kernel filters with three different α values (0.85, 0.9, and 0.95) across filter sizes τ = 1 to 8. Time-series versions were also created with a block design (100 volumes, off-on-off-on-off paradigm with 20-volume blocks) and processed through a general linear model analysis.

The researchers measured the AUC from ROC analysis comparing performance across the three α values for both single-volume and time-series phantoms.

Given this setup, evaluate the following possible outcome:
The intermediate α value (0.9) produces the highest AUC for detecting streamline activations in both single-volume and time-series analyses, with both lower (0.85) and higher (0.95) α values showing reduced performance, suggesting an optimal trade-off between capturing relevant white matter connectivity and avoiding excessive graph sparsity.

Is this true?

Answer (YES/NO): NO